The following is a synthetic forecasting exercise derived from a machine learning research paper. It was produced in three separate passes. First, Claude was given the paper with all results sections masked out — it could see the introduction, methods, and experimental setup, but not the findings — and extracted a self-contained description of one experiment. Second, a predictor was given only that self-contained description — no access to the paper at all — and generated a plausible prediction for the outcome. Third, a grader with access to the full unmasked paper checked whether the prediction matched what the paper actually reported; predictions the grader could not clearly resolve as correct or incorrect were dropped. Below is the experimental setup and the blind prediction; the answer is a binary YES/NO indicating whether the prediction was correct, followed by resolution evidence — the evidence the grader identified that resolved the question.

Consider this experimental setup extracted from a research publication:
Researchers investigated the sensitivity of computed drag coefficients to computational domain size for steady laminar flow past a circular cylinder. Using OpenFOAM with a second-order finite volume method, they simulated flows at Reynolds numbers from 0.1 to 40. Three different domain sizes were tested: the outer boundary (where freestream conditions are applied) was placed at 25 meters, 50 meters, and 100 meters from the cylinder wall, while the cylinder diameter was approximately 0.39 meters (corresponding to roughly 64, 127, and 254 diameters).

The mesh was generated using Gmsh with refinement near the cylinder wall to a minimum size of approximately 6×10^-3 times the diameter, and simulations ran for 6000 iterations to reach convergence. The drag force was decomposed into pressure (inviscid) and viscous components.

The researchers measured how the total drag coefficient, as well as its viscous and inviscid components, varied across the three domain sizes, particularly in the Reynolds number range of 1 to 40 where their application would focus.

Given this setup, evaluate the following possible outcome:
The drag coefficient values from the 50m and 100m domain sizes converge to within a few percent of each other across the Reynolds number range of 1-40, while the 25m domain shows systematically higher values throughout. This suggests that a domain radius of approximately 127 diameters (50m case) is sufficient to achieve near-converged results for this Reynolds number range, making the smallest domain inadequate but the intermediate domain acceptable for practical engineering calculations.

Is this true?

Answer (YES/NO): NO